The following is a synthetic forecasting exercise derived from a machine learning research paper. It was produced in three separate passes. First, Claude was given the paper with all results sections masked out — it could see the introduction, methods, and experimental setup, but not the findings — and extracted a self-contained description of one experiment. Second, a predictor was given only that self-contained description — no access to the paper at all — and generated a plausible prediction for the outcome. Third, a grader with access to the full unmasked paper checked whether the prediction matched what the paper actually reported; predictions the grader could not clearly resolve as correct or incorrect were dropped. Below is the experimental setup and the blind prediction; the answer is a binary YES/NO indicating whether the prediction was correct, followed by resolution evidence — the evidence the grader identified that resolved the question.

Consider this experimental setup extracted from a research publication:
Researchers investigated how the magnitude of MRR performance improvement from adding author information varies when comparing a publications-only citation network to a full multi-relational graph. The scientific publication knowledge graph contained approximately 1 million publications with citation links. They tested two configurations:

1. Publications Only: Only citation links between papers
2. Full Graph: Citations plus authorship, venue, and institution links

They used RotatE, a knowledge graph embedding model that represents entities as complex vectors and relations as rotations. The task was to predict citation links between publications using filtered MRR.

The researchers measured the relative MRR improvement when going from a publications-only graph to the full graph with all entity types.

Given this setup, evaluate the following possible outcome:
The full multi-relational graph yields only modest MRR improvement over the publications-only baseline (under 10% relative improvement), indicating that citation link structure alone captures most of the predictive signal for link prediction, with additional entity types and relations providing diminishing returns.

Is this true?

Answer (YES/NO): NO